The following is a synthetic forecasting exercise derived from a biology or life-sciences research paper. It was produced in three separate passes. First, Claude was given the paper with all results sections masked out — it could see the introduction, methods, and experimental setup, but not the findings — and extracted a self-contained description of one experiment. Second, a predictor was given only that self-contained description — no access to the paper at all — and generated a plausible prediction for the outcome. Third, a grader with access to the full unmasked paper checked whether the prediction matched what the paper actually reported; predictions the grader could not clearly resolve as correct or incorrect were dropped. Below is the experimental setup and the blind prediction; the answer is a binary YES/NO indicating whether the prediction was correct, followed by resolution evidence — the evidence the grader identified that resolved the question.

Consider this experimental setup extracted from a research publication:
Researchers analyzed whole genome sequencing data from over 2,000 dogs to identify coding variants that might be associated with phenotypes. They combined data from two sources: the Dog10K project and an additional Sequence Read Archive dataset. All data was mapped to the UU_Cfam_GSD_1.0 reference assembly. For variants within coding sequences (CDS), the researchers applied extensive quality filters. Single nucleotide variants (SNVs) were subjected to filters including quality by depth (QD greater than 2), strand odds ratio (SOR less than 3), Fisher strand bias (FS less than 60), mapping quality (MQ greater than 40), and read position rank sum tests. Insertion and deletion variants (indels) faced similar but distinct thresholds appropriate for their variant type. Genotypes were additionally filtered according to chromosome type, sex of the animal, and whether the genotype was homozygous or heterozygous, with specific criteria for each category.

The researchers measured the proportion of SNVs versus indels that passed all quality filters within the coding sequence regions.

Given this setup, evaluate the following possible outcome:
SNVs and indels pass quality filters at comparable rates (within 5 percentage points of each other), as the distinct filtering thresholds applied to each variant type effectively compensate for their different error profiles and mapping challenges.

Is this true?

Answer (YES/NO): NO